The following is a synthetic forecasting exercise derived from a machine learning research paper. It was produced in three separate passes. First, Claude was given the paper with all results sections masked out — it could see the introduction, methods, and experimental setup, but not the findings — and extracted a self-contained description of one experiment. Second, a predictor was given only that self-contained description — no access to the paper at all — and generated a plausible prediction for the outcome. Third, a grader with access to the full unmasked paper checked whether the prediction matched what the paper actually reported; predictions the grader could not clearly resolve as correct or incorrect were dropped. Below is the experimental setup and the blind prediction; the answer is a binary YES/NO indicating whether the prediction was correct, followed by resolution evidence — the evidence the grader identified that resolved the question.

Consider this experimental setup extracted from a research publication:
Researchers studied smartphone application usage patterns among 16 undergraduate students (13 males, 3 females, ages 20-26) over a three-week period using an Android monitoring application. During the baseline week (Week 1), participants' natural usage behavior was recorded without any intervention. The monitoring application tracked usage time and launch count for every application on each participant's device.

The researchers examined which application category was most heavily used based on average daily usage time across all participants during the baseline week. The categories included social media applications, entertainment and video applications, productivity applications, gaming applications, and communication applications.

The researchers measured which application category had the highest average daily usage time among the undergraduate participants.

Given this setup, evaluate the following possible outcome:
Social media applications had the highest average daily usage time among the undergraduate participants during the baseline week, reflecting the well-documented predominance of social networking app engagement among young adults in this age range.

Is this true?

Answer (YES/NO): YES